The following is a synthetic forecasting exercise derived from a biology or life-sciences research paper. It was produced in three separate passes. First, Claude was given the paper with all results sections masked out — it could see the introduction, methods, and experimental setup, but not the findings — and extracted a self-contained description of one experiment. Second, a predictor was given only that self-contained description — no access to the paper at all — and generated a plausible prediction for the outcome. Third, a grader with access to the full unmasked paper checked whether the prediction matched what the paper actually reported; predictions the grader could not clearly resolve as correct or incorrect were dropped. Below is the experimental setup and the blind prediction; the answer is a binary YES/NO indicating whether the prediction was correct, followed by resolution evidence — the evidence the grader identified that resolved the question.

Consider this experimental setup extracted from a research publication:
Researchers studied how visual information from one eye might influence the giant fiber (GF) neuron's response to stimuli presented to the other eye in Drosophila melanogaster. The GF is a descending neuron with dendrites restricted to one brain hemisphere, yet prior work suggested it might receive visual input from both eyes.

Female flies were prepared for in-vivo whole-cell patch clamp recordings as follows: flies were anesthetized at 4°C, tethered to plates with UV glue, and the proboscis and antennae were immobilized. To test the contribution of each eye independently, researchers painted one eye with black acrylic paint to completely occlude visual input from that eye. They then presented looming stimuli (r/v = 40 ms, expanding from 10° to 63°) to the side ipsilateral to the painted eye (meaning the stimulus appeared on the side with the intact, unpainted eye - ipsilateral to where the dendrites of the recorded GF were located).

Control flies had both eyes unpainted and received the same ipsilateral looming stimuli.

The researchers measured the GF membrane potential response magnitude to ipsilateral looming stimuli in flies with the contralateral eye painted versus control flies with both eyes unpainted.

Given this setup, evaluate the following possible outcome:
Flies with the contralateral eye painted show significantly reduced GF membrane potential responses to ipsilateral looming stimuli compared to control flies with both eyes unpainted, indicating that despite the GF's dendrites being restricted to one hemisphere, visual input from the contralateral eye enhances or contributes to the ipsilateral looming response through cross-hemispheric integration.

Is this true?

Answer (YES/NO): NO